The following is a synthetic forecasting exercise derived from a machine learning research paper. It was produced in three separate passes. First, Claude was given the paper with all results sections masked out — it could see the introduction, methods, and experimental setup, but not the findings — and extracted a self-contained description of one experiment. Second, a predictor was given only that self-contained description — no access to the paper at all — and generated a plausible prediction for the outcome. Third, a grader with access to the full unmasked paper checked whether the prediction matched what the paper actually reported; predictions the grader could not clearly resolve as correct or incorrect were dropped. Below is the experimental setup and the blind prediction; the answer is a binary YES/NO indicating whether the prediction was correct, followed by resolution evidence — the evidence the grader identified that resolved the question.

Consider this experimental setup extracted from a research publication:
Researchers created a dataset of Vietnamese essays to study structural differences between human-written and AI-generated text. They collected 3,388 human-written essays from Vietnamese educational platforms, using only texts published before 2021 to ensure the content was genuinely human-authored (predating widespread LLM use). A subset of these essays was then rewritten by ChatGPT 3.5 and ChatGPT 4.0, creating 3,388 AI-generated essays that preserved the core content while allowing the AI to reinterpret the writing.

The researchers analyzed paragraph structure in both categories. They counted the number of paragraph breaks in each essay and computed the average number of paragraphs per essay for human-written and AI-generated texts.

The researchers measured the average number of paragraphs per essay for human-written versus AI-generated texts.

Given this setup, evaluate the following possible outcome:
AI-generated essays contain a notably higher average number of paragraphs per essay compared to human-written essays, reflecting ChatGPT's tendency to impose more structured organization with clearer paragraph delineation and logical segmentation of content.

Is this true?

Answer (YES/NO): YES